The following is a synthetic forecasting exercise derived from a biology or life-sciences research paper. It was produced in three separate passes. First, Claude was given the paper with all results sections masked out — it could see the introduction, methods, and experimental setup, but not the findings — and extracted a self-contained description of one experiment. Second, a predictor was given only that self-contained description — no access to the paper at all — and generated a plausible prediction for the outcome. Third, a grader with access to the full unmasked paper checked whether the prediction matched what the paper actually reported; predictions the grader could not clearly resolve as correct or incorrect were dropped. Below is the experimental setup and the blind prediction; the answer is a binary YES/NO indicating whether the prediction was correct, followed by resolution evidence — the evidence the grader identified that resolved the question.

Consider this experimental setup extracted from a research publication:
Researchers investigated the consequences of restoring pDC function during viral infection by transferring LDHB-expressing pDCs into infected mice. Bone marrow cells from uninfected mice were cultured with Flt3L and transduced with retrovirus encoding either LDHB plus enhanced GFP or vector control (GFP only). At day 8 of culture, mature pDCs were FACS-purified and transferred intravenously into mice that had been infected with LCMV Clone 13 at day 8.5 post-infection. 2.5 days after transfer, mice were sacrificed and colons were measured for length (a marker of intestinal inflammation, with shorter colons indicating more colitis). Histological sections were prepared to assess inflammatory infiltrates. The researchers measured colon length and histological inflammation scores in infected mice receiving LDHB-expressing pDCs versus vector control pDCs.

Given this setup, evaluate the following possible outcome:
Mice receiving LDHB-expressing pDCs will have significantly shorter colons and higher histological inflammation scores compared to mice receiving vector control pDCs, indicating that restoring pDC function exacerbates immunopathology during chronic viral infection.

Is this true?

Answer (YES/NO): YES